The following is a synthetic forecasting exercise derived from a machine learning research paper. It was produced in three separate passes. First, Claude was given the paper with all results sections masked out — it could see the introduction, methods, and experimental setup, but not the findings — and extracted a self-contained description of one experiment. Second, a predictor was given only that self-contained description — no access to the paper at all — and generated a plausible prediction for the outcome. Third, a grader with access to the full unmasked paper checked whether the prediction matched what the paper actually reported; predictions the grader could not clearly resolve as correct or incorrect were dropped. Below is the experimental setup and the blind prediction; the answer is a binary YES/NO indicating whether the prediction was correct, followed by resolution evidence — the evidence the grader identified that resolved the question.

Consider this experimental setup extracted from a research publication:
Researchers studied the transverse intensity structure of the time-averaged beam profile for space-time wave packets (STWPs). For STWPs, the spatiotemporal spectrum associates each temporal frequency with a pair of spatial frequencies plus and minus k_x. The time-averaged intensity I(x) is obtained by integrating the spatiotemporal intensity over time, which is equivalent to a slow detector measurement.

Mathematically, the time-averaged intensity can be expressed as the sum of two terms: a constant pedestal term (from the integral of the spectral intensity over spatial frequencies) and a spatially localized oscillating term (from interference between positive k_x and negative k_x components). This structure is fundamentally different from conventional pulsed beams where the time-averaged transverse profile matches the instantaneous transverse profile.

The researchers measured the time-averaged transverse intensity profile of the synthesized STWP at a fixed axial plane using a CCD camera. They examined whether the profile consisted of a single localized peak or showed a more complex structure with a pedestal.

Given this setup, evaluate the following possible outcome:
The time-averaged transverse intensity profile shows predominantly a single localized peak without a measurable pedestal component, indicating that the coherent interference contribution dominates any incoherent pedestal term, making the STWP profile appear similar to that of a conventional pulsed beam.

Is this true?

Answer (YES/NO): NO